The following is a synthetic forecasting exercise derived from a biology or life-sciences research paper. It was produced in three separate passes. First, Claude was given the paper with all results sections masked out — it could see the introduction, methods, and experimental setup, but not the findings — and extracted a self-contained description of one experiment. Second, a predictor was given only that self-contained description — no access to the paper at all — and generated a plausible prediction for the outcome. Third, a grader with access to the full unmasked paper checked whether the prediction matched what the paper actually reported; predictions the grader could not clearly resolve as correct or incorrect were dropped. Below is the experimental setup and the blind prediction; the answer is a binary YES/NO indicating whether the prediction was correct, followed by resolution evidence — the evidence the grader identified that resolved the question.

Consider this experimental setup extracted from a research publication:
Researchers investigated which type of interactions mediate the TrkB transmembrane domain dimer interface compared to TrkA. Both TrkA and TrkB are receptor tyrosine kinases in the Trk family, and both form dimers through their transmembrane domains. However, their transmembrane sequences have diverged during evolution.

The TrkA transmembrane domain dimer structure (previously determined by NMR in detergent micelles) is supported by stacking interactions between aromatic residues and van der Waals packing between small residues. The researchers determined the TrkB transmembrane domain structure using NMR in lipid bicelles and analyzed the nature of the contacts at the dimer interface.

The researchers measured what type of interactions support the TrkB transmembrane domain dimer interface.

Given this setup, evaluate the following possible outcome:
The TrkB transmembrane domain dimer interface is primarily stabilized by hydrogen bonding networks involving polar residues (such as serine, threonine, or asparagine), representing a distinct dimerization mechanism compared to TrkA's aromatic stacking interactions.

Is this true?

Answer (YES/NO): NO